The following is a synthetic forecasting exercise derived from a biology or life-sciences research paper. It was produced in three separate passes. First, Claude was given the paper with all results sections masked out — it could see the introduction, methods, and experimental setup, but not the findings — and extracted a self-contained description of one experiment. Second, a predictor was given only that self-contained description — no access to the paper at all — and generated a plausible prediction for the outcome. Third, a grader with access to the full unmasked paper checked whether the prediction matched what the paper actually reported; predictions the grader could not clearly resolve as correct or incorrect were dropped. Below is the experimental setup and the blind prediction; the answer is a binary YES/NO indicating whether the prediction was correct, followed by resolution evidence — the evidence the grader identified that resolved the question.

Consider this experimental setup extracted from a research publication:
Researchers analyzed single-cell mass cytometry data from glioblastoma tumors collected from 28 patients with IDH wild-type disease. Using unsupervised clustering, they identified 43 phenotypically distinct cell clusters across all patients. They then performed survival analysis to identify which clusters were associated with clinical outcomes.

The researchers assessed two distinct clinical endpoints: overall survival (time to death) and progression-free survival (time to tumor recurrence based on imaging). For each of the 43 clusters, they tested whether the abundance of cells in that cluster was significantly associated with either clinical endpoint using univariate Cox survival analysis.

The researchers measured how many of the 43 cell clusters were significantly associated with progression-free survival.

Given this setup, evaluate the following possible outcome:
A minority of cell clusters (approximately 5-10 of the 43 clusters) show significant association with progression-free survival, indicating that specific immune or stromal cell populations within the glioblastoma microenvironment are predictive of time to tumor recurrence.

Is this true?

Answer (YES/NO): NO